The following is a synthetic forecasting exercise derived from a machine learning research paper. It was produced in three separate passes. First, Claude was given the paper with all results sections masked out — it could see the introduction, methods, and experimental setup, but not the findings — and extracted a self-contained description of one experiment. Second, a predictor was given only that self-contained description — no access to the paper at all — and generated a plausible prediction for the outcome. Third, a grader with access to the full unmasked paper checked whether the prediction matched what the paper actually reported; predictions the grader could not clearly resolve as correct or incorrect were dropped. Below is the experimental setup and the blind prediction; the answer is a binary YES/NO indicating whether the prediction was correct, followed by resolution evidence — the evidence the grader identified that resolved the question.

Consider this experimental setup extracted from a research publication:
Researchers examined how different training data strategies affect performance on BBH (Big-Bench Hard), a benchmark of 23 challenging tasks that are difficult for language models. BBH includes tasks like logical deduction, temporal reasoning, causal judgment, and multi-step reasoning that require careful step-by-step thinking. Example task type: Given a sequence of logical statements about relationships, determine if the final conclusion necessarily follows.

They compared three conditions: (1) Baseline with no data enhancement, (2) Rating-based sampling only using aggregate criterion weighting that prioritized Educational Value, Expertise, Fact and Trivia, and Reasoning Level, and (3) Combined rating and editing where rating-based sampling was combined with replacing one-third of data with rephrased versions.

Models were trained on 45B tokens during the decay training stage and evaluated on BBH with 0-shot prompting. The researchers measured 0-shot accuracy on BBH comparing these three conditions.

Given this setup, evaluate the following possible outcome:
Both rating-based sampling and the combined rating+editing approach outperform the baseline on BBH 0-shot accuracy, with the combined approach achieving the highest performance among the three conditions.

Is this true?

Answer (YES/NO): NO